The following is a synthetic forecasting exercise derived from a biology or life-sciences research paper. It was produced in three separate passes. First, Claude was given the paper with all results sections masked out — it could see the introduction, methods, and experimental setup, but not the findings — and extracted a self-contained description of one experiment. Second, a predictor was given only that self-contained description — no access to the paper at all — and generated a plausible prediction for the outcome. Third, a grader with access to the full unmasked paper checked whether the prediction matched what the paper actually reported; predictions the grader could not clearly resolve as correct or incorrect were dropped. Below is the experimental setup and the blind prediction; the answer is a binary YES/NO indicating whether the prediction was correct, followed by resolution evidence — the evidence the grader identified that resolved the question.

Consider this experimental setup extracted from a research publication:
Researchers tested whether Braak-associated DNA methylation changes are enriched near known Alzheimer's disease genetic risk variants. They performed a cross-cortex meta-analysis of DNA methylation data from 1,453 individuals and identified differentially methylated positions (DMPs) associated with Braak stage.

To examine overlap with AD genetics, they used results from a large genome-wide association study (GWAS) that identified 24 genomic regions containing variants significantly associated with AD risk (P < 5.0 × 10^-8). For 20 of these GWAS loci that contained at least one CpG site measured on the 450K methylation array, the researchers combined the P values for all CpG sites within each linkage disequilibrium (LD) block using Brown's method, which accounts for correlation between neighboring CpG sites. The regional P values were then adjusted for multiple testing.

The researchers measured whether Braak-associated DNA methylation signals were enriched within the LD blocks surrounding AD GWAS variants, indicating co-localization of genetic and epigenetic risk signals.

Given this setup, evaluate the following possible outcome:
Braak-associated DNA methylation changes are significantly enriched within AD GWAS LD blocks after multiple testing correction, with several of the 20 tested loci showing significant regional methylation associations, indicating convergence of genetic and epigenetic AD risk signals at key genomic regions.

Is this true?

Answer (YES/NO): YES